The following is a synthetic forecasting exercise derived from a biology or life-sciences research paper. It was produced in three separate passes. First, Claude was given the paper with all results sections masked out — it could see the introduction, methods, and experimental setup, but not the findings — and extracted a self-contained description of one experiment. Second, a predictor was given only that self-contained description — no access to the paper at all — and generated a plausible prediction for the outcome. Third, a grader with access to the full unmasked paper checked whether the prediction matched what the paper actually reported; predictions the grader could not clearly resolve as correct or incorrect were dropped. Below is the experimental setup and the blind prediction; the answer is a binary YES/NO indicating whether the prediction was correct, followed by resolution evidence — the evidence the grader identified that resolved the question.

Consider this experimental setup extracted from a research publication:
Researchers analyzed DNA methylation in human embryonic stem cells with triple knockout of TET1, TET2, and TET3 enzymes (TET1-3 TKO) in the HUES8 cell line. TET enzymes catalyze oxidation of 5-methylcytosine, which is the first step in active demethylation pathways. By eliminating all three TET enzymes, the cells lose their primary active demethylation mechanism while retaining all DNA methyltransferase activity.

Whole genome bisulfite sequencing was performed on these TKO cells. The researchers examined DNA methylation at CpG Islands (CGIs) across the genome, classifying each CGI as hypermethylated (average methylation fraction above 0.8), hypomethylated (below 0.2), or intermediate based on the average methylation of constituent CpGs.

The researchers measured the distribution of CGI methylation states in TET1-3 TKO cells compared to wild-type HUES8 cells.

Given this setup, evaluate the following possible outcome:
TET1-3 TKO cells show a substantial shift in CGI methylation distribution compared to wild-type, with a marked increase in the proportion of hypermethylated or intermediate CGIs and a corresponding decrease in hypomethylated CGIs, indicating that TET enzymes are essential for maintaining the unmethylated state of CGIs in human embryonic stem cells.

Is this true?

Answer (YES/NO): YES